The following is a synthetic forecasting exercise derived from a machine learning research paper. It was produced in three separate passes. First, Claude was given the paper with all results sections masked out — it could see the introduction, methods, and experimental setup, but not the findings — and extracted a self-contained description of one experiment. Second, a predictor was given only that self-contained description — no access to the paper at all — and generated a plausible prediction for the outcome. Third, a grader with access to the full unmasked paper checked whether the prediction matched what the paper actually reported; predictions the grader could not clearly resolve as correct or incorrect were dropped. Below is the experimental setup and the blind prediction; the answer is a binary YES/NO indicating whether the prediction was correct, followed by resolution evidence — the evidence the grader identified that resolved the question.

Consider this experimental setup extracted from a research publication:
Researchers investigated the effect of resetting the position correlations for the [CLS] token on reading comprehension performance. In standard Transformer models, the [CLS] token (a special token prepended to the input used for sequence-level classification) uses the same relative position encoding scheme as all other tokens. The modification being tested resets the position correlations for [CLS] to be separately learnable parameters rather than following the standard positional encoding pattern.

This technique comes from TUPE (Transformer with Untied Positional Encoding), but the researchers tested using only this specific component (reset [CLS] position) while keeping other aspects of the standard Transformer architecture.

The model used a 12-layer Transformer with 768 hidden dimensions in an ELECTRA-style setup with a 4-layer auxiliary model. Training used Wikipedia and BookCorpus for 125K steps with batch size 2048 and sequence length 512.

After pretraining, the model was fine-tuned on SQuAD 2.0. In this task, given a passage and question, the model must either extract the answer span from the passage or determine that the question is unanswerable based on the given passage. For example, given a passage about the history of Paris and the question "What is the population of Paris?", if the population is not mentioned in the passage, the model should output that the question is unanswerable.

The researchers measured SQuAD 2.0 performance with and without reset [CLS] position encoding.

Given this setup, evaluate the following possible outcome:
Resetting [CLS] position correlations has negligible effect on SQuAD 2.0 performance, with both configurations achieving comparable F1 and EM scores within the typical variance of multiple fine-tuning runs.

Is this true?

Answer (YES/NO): NO